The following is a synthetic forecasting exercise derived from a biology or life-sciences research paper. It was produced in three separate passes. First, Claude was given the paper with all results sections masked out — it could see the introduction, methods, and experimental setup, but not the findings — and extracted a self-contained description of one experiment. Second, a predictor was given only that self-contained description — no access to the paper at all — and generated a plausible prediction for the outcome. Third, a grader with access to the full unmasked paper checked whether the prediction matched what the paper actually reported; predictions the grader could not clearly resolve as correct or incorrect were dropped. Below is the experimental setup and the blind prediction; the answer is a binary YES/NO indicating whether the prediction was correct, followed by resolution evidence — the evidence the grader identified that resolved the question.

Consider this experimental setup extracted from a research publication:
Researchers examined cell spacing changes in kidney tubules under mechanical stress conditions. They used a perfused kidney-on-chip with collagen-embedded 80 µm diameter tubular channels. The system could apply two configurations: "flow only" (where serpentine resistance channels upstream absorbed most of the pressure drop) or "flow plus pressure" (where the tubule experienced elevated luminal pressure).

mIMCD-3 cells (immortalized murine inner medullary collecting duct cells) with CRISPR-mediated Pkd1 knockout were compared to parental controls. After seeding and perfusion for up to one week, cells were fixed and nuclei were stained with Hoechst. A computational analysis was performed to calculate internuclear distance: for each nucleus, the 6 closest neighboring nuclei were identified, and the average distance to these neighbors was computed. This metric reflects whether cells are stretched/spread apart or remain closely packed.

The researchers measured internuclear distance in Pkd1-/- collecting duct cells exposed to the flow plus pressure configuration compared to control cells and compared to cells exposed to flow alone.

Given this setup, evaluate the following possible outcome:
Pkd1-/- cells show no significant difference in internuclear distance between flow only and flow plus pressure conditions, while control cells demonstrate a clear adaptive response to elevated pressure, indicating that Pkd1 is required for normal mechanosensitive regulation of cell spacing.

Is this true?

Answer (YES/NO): NO